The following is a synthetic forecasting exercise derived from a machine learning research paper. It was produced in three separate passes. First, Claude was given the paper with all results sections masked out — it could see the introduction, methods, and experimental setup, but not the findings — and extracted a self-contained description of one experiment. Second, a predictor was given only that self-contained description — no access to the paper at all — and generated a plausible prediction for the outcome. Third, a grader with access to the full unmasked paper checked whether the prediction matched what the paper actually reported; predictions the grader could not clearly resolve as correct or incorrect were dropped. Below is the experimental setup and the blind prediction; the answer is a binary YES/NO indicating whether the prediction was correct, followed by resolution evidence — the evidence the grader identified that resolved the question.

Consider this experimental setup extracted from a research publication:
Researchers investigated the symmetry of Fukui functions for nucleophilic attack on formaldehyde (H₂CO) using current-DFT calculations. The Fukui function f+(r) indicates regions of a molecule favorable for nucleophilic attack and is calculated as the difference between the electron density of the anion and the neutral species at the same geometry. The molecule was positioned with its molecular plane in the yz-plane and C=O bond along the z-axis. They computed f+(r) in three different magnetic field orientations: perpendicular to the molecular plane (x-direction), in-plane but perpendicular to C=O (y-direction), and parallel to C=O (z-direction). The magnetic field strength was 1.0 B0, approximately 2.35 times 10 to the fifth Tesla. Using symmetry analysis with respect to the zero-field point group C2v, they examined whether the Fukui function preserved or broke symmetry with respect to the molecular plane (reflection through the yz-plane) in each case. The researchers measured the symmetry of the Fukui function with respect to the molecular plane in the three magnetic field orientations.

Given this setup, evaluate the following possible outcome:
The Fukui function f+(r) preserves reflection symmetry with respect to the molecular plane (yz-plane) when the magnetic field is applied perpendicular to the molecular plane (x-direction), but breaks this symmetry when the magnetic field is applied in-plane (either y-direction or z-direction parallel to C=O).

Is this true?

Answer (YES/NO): NO